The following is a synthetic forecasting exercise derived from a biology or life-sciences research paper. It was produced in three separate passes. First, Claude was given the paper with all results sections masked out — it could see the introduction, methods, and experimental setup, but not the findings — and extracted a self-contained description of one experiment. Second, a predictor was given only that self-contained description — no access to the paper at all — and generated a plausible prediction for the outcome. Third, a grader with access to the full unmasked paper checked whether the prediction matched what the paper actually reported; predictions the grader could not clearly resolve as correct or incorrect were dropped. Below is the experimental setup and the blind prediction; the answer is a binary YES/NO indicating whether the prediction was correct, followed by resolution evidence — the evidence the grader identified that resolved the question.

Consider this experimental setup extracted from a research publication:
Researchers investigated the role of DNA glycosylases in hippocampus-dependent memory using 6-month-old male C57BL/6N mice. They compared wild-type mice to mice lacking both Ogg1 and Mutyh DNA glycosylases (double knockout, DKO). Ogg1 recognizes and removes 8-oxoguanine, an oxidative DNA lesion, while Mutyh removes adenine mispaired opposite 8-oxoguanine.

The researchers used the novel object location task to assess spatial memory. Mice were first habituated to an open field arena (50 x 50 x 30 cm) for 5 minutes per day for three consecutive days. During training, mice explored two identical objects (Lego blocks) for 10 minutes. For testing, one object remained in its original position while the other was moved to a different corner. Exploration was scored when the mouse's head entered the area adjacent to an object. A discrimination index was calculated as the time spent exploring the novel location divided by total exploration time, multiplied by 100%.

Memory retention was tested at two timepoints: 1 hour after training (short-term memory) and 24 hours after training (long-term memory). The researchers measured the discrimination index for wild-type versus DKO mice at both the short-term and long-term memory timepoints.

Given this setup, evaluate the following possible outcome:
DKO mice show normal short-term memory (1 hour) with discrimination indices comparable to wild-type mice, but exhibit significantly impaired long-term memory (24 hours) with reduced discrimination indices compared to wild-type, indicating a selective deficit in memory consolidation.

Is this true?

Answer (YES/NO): YES